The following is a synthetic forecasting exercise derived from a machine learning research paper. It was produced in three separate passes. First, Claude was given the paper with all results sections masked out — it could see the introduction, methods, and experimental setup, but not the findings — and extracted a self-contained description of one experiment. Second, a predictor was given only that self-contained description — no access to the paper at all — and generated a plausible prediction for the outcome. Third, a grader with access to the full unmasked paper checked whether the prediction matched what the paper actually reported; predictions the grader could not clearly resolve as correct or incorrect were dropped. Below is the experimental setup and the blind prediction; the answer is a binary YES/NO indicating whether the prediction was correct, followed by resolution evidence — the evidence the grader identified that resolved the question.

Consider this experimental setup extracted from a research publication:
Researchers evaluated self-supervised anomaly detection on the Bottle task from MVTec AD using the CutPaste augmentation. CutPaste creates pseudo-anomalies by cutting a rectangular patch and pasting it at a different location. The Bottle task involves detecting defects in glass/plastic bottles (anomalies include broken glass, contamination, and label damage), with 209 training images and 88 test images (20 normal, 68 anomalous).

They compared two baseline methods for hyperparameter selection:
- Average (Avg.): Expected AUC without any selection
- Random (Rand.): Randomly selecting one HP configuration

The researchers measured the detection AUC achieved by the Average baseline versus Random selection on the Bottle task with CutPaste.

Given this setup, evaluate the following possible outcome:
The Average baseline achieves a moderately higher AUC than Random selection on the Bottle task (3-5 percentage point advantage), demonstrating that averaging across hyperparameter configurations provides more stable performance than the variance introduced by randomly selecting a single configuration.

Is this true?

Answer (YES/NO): NO